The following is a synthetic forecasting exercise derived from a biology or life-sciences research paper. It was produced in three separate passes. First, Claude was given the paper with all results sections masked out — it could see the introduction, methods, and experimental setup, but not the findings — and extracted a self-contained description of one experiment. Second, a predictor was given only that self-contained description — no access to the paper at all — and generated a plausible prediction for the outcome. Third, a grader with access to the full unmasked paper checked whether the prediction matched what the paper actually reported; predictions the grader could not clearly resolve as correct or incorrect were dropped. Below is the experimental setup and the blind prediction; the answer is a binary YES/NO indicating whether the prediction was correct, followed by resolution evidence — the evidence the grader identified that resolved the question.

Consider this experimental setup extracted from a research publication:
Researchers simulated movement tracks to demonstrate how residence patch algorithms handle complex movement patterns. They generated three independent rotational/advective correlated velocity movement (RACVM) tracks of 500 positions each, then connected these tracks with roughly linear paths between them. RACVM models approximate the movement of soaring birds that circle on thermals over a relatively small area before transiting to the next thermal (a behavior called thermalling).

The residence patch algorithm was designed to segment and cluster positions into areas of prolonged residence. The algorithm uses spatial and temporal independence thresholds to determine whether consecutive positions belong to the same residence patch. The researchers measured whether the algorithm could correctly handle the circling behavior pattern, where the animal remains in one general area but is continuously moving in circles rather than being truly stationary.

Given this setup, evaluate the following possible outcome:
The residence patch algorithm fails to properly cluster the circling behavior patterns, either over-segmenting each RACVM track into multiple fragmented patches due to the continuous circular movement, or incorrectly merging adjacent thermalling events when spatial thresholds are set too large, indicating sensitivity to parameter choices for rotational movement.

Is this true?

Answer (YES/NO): NO